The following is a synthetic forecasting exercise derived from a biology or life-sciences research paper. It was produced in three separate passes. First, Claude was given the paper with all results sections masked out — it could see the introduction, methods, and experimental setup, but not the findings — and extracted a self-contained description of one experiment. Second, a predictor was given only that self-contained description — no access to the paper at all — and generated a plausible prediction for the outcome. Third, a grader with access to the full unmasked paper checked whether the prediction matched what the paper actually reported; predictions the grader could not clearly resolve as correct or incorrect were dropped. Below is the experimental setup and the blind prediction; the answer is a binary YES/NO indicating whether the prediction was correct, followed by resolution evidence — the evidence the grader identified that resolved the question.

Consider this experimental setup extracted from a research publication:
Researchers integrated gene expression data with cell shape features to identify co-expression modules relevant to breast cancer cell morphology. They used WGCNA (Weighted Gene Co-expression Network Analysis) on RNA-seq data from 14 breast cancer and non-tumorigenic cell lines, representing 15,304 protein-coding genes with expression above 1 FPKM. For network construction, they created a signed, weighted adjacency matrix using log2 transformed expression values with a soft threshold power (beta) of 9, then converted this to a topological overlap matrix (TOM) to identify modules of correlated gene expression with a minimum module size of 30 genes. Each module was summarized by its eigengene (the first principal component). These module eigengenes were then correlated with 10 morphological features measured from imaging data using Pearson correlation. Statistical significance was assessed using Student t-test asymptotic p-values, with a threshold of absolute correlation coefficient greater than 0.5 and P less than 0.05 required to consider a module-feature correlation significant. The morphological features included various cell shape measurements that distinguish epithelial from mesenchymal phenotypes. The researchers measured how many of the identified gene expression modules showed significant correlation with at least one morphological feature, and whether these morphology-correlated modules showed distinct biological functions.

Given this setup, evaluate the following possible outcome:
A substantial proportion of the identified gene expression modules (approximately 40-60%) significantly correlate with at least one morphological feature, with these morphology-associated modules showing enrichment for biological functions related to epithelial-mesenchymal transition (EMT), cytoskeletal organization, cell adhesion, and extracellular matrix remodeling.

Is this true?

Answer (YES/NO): NO